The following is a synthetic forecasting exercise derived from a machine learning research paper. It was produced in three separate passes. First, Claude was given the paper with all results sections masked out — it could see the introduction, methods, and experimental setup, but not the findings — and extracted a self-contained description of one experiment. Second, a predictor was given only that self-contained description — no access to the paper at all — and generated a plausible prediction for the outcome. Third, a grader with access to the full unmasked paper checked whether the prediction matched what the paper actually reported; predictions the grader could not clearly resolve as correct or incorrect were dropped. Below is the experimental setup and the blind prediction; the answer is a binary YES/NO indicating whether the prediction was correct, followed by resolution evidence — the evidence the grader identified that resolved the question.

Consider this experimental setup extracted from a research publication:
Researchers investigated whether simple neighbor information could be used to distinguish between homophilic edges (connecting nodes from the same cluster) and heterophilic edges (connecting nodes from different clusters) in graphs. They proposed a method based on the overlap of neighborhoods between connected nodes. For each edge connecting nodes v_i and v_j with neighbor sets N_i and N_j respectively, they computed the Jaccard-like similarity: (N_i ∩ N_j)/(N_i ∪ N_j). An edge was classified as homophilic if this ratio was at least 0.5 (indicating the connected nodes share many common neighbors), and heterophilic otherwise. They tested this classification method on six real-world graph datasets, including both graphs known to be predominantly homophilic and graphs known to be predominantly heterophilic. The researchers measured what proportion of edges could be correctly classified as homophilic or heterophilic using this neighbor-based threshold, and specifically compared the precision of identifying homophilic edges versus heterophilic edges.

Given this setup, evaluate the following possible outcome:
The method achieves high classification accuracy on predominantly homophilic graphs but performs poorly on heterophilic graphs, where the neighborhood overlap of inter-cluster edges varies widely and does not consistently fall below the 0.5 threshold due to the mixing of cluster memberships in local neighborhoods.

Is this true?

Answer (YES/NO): NO